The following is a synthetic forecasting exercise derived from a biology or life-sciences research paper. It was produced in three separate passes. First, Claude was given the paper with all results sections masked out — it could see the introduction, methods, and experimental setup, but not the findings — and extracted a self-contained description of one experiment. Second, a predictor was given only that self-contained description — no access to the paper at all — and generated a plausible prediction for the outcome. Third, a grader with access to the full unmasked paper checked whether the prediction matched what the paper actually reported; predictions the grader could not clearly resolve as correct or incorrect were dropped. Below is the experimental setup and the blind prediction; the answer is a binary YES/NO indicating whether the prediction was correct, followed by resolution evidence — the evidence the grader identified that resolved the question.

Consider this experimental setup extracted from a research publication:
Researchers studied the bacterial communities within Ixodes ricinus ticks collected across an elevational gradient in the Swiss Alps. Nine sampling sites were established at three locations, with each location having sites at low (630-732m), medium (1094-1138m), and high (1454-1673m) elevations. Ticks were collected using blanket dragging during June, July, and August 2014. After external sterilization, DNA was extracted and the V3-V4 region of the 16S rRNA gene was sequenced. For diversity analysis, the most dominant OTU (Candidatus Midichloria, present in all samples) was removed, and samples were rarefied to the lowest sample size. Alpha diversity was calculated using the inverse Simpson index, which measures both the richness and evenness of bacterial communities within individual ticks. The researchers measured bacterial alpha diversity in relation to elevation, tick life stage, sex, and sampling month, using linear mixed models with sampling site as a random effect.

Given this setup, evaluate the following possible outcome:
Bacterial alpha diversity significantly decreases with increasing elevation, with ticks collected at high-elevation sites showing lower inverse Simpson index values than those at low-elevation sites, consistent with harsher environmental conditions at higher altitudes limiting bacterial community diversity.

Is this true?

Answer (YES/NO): YES